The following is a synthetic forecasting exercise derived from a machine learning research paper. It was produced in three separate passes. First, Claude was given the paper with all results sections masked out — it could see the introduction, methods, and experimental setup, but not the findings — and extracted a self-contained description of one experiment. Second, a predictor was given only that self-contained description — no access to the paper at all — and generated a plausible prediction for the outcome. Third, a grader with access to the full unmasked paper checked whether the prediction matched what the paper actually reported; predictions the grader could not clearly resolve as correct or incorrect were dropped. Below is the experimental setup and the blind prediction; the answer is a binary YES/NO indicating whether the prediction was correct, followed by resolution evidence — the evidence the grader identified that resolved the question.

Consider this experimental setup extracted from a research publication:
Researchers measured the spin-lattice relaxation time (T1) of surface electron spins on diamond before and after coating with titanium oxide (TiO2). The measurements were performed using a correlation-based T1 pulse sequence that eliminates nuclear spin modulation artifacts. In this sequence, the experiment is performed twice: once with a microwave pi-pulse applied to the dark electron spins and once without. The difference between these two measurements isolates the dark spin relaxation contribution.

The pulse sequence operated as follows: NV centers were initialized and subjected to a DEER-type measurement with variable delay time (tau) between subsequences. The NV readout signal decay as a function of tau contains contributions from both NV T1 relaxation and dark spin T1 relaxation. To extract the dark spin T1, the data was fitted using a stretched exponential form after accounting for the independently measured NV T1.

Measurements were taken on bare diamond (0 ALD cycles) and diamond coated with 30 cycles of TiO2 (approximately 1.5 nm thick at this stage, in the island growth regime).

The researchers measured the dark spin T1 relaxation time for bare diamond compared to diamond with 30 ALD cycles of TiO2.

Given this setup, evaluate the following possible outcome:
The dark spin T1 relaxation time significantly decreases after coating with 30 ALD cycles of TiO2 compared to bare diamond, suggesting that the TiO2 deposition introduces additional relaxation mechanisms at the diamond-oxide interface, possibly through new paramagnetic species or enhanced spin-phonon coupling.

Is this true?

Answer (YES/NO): YES